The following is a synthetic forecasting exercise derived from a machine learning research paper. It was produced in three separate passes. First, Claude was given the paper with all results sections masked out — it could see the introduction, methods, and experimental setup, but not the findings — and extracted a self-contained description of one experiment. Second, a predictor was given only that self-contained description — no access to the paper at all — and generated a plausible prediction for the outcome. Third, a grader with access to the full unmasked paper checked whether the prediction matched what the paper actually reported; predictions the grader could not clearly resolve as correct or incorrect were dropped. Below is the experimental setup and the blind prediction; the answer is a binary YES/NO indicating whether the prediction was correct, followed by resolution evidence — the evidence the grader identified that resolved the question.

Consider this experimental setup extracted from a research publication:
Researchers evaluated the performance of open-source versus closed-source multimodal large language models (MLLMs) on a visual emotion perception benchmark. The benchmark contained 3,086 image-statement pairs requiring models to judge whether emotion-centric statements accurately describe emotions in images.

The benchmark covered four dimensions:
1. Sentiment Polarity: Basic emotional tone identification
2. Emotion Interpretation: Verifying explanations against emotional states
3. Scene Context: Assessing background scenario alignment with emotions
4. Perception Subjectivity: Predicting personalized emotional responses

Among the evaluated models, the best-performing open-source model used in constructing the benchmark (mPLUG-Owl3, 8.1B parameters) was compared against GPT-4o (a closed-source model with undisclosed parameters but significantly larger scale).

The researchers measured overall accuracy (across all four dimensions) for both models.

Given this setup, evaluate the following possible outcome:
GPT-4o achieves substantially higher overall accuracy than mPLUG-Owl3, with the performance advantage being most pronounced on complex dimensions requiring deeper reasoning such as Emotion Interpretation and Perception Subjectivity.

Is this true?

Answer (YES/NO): NO